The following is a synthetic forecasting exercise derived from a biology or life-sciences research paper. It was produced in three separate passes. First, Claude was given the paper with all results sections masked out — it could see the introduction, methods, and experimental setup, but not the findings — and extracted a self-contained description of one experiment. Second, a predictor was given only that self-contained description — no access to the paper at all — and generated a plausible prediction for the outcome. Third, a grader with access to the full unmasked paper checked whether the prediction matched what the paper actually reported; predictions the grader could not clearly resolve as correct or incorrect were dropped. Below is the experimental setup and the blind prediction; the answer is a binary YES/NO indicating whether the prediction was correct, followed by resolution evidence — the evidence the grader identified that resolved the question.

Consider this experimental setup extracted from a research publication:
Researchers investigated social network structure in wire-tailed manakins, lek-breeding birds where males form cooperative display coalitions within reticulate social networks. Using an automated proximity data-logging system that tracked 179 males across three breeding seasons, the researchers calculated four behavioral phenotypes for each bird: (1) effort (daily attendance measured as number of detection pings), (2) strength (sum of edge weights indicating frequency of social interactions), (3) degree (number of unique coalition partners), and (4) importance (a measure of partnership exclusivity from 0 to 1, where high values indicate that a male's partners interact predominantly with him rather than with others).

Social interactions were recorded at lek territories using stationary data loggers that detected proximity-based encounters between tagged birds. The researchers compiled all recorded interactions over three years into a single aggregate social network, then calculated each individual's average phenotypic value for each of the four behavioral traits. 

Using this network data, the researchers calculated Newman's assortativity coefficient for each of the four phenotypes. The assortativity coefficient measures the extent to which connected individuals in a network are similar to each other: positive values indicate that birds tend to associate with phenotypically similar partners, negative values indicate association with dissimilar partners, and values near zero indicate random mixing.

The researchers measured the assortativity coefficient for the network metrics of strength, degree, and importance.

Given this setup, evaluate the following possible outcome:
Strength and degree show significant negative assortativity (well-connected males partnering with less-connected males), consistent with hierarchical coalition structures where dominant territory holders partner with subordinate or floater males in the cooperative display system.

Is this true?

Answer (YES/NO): NO